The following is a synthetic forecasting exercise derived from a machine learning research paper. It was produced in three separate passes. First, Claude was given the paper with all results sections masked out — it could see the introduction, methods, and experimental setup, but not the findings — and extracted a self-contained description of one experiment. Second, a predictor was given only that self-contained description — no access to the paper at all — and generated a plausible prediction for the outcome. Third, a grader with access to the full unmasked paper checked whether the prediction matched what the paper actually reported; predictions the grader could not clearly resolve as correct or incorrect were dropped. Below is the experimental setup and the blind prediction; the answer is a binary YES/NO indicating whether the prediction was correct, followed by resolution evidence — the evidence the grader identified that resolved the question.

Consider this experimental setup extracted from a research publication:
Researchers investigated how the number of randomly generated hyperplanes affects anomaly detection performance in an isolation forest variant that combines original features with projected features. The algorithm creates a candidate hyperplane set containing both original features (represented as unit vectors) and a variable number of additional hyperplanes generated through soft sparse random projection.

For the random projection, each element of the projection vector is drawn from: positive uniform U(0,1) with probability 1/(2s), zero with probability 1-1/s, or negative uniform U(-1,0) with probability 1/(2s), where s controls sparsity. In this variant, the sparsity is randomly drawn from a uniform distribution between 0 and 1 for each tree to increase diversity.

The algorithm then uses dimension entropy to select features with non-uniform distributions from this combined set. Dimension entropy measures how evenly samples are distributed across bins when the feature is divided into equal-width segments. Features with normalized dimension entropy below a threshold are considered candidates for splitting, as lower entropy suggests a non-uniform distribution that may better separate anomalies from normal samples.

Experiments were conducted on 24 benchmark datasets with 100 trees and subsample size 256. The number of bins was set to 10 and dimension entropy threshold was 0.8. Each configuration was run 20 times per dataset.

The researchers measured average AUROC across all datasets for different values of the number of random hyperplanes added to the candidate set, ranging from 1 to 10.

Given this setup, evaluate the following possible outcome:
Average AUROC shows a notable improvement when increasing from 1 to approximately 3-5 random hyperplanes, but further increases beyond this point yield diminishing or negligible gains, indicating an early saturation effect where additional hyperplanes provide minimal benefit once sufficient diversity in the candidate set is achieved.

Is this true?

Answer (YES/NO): NO